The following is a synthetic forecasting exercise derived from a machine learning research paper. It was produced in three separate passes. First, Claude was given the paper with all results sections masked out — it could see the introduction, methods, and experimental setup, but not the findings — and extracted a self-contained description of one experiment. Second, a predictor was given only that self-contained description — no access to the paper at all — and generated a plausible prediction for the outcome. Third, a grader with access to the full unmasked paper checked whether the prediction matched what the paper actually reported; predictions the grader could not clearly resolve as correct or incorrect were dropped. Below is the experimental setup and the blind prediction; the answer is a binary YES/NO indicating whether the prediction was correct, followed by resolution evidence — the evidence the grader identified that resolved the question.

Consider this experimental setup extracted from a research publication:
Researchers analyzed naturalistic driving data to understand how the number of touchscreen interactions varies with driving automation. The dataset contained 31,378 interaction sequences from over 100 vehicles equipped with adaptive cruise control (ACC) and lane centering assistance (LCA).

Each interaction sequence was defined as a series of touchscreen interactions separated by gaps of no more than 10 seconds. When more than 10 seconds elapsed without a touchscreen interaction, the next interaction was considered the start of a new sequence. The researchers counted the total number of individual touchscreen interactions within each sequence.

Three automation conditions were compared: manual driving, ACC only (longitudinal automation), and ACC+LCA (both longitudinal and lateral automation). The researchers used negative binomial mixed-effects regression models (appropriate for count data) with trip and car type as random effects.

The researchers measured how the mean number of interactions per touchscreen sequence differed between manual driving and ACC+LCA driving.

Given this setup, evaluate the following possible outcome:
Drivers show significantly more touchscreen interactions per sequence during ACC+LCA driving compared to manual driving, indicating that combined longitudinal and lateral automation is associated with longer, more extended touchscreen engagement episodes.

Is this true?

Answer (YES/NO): YES